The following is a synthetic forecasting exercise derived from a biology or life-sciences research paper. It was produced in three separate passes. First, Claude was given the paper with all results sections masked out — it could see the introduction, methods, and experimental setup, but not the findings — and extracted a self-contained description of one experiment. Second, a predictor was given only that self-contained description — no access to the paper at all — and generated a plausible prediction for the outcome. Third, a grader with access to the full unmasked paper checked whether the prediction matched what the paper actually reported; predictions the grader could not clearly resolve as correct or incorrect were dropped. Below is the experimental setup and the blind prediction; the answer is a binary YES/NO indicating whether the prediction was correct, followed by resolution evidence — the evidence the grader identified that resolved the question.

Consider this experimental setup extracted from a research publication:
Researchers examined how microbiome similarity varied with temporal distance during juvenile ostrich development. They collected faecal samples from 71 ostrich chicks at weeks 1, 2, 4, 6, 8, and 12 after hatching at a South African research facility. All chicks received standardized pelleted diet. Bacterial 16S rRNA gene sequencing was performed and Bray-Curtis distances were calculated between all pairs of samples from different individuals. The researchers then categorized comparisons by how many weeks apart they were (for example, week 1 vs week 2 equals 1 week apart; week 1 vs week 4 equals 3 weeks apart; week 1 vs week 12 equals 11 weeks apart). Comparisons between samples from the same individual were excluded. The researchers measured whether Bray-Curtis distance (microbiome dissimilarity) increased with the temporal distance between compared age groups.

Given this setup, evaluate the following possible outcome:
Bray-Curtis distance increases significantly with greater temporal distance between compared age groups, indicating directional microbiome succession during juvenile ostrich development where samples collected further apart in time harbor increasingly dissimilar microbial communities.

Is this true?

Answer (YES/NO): YES